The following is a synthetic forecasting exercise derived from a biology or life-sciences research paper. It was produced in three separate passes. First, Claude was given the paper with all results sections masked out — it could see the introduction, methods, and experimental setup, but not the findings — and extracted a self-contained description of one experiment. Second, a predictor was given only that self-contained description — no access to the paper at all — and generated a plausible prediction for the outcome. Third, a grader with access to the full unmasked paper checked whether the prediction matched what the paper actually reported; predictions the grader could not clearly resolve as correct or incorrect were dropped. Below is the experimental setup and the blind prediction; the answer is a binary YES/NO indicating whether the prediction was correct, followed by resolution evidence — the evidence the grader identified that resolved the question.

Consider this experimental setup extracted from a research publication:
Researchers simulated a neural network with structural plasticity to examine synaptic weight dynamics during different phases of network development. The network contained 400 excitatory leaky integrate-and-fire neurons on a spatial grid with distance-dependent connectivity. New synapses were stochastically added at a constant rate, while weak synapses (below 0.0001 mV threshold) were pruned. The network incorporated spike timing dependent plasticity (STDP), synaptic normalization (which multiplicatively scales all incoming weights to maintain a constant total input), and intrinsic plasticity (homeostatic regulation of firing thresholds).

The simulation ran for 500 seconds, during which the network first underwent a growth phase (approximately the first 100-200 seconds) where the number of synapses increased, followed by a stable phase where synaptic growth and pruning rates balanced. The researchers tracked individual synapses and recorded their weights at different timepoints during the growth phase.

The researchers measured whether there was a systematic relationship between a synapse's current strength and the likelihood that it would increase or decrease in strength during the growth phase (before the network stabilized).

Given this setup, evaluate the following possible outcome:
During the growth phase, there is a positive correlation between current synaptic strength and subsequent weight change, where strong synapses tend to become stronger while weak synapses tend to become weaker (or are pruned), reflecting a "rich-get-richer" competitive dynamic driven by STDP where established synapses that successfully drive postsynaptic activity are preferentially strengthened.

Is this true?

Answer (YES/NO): NO